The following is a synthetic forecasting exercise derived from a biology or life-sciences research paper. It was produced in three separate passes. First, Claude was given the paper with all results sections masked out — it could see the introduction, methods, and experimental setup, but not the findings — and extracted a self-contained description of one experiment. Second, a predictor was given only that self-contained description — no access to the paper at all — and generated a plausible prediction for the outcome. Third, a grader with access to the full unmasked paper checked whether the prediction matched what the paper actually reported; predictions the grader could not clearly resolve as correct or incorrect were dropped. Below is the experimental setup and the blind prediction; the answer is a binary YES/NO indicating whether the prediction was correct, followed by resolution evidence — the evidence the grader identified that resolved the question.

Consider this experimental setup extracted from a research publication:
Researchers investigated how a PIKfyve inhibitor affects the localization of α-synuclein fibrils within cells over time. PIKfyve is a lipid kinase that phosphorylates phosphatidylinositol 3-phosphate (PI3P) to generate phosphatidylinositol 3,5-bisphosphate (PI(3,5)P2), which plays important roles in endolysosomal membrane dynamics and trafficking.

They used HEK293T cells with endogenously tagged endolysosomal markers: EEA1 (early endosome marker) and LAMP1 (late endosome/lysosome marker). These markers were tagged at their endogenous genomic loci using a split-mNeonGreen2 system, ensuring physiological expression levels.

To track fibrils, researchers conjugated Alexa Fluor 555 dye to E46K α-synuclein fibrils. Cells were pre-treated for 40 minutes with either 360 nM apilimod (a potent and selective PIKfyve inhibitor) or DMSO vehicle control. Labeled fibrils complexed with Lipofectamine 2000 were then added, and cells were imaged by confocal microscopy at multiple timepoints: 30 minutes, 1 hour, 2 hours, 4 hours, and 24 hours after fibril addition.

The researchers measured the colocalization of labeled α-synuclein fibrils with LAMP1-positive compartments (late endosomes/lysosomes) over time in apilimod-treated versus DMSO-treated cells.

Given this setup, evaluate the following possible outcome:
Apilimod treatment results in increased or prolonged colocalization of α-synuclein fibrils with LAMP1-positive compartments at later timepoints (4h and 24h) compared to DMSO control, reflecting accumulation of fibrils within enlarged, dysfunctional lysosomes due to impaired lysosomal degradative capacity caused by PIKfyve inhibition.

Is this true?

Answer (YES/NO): NO